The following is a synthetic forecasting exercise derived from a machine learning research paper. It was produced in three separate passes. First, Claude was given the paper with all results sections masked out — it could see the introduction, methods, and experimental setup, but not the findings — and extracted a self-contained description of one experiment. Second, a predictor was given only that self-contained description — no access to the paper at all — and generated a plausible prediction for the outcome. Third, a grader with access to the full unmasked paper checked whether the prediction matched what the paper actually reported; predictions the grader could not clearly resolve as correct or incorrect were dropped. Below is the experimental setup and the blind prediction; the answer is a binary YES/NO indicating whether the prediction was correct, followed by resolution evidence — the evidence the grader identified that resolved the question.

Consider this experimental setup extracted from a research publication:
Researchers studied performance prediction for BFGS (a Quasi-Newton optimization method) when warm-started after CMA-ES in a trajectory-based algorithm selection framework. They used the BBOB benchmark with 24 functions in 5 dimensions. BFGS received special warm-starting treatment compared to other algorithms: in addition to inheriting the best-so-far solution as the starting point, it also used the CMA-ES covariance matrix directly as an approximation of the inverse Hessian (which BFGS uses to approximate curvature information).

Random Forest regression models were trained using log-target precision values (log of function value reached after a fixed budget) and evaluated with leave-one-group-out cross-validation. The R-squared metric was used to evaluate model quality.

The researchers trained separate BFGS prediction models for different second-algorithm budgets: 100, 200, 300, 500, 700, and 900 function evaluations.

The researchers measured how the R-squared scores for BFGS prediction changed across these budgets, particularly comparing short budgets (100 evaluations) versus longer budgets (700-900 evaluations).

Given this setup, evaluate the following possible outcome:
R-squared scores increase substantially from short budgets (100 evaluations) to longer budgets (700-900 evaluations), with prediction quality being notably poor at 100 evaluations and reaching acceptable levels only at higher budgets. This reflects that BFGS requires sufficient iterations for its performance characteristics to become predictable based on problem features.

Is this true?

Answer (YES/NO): NO